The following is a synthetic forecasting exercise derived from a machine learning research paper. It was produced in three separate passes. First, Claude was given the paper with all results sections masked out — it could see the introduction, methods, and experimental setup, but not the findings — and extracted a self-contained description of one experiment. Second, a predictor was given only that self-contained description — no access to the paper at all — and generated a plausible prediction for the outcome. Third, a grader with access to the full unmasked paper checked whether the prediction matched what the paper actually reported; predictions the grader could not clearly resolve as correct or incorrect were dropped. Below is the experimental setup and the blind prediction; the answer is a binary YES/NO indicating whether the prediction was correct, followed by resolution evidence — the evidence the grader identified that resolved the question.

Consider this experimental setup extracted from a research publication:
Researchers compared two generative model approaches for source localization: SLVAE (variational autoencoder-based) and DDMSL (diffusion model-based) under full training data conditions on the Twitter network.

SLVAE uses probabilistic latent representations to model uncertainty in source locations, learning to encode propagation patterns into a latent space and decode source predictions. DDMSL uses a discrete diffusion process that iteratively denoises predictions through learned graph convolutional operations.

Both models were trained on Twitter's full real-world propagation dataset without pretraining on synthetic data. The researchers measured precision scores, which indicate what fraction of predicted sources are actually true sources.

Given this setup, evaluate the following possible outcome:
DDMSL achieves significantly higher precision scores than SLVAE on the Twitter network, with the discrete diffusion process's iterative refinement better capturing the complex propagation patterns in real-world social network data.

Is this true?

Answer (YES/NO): YES